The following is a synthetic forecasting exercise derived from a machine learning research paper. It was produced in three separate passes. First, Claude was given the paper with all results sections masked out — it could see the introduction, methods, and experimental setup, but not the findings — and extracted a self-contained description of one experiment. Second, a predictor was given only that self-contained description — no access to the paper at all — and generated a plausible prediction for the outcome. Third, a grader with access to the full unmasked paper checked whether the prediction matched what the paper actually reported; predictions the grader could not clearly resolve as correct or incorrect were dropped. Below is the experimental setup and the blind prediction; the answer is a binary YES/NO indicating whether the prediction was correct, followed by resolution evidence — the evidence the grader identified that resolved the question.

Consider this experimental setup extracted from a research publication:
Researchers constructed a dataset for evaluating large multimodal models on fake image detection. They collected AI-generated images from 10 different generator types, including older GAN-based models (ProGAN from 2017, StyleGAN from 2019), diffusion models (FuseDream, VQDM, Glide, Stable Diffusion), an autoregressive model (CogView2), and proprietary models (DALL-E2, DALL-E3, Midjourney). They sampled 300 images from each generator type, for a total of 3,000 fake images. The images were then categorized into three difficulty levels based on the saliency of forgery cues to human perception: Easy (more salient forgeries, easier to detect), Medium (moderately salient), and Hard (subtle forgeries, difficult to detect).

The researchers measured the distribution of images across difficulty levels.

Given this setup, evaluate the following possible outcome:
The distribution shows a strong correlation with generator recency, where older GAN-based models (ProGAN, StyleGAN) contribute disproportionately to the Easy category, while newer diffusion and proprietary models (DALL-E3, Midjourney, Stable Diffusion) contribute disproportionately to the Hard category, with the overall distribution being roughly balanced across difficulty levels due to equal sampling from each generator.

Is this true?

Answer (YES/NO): NO